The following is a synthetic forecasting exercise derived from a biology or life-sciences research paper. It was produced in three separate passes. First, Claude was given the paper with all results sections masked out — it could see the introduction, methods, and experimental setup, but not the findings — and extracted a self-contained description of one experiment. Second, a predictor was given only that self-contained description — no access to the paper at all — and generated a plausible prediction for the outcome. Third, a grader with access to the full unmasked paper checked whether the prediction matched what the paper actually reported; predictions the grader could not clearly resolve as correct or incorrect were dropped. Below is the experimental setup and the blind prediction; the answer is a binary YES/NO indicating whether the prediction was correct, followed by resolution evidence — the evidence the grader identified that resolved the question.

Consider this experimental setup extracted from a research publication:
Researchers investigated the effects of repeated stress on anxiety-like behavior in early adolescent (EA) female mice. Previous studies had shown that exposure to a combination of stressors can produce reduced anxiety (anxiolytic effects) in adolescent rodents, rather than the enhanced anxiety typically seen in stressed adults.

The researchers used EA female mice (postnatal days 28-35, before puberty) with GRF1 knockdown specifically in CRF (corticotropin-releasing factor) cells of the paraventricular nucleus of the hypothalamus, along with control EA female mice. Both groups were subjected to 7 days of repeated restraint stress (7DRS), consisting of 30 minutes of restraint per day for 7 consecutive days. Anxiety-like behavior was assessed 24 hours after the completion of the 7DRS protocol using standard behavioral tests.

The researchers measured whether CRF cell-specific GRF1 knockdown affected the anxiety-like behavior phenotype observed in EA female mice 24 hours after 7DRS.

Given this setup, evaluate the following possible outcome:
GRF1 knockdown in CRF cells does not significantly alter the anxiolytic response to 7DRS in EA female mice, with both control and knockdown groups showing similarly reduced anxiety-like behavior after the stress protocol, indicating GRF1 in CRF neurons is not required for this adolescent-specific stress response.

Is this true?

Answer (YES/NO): NO